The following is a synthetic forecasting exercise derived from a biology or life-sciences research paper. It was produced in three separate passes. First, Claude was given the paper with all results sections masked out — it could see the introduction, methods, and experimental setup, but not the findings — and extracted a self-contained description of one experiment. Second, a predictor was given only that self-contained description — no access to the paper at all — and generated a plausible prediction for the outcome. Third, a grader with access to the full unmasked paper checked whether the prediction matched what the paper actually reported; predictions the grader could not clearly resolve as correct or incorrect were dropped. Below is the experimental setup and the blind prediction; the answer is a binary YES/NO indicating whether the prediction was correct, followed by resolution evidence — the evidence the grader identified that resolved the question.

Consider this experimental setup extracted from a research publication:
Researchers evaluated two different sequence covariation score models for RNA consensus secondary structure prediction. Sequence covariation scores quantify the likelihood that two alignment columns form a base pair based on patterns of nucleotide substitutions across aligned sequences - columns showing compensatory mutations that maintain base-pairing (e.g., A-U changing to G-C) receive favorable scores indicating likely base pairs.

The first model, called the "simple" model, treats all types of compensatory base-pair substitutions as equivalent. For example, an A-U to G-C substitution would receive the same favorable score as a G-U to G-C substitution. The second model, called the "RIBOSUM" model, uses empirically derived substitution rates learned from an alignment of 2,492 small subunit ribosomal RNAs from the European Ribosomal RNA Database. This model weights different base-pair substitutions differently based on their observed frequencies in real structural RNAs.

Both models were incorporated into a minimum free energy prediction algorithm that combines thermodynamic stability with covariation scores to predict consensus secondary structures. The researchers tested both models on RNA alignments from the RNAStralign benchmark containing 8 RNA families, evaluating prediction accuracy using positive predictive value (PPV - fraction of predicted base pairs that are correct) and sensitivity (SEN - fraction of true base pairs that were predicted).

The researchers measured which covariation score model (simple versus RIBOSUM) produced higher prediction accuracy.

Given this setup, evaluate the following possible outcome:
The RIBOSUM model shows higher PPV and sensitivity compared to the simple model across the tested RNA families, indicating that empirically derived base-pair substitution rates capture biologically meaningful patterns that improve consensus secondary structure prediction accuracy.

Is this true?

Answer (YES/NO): YES